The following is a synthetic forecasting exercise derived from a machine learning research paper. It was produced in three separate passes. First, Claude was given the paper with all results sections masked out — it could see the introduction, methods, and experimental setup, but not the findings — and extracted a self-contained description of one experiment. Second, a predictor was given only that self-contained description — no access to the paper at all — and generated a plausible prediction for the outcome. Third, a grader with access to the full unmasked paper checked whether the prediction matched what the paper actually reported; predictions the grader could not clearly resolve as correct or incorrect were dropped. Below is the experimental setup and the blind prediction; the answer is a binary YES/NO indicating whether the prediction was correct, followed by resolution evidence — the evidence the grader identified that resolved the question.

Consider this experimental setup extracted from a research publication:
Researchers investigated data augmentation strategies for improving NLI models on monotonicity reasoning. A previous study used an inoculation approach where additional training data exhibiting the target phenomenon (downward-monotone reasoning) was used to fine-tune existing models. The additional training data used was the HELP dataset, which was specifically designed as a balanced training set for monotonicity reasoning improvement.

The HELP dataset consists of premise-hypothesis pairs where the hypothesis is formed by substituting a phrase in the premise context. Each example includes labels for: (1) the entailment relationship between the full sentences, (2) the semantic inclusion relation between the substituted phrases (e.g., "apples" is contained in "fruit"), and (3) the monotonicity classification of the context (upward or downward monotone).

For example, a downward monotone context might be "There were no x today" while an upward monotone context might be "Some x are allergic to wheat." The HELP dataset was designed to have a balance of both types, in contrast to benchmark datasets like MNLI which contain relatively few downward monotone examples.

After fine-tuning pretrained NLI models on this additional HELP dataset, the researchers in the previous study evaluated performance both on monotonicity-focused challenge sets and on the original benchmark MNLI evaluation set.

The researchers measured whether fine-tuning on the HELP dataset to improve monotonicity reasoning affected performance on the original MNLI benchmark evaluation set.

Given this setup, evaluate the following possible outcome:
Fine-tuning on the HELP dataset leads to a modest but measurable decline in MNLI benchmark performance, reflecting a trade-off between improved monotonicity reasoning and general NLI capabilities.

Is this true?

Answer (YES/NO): NO